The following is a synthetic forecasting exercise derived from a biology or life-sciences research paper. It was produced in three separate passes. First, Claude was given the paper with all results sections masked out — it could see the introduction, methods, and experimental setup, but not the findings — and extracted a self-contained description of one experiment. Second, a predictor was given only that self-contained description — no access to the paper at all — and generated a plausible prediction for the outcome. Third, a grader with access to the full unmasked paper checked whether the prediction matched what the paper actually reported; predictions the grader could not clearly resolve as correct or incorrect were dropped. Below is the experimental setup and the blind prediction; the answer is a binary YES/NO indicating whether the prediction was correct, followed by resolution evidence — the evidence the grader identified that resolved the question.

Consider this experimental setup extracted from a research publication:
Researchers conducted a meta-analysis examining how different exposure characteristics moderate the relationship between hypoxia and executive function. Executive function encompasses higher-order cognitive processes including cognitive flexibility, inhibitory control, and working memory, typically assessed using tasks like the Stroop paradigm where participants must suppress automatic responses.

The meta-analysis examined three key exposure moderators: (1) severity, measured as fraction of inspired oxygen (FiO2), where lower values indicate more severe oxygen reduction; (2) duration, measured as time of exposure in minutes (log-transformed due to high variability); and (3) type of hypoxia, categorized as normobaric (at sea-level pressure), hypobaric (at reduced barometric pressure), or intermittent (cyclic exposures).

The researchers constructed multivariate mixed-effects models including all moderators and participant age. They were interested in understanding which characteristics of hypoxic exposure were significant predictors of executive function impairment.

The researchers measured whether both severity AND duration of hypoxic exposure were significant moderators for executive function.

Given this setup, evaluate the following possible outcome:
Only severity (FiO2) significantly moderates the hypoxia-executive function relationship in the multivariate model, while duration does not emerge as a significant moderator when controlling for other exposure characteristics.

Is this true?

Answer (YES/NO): NO